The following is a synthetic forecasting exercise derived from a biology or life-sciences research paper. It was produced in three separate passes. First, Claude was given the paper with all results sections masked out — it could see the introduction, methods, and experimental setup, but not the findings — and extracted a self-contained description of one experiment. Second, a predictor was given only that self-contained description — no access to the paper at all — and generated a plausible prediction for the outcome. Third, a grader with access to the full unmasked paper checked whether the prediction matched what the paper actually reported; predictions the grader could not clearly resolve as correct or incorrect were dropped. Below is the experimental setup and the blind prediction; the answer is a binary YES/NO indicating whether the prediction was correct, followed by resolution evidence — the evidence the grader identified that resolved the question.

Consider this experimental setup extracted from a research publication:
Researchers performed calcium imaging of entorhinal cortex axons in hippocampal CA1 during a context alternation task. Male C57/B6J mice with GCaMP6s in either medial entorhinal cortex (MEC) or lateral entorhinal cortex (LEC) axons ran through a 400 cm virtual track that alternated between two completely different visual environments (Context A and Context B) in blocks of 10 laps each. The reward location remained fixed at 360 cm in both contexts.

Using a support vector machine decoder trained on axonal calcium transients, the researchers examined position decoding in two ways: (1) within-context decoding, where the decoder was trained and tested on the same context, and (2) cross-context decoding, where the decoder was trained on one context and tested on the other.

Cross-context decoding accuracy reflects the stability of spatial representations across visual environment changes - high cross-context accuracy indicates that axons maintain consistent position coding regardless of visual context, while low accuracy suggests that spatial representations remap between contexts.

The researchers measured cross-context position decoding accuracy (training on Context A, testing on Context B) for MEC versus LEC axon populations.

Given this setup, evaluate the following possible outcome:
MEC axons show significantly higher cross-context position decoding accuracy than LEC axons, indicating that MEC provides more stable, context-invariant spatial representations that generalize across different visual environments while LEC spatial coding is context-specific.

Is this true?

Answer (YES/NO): NO